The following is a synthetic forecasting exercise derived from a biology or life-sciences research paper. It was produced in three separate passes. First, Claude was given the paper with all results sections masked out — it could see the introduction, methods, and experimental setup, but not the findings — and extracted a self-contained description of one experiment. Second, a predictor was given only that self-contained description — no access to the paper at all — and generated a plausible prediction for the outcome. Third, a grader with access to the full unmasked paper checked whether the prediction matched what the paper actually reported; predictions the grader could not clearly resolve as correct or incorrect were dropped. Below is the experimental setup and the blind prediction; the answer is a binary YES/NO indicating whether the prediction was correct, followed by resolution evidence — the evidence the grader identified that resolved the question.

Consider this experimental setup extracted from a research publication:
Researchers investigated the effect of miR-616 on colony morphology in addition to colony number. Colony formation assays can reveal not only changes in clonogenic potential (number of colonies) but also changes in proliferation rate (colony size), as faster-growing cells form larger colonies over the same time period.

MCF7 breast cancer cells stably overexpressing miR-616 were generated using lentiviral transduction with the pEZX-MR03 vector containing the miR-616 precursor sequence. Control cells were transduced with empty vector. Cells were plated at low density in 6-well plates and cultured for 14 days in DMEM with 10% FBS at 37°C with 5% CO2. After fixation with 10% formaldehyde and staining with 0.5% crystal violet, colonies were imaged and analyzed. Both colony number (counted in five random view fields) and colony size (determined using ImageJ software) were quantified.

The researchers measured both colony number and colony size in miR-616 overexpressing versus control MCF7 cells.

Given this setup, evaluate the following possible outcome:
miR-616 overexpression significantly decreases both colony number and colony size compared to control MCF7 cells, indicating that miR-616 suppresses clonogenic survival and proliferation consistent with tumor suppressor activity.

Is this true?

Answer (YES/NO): YES